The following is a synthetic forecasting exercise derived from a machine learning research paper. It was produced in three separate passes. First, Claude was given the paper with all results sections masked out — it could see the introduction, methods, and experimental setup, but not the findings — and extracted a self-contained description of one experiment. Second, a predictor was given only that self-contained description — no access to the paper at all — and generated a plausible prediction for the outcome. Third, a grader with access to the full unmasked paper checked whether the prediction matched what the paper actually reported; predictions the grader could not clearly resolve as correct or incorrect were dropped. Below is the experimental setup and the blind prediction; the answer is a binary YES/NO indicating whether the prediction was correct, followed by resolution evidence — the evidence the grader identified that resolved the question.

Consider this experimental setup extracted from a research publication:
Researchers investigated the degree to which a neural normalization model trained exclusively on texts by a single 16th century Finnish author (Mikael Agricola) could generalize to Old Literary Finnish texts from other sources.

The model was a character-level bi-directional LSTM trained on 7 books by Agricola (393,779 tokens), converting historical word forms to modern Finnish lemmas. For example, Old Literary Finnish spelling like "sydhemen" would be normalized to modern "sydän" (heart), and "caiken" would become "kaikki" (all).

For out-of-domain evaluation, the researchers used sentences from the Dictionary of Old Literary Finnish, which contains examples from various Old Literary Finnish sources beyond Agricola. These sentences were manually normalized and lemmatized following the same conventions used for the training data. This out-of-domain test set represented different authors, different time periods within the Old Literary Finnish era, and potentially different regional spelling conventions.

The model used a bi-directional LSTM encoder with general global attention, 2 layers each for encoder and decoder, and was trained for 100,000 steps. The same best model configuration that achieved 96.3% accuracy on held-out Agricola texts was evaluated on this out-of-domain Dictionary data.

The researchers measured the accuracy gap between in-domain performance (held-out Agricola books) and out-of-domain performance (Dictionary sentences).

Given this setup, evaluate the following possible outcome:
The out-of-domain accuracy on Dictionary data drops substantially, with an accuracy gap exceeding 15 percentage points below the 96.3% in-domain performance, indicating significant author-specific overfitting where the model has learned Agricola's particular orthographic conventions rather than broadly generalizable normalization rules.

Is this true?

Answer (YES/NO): NO